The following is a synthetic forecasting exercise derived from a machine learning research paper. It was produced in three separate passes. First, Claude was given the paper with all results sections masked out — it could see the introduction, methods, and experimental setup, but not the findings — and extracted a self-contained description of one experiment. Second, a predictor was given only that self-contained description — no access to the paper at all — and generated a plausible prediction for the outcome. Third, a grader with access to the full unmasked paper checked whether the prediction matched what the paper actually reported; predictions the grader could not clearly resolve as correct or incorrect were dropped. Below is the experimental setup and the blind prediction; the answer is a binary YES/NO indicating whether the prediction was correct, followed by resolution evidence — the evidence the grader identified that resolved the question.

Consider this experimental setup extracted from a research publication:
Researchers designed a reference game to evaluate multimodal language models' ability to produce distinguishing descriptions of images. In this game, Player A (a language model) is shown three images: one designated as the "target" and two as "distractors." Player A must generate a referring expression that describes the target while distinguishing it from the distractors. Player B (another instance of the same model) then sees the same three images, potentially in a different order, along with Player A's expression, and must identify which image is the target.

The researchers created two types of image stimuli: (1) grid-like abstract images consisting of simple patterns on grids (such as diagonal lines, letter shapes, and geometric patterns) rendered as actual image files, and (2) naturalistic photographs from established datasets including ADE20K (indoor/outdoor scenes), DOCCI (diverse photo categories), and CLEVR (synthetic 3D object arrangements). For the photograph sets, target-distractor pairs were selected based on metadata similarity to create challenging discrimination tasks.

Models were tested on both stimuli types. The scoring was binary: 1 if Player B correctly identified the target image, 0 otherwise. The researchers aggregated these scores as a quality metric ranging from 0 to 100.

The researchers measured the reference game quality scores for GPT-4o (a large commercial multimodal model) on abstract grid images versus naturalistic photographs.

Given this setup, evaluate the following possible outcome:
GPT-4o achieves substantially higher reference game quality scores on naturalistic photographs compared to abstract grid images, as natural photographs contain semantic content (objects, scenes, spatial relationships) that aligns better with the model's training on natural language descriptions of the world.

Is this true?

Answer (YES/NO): YES